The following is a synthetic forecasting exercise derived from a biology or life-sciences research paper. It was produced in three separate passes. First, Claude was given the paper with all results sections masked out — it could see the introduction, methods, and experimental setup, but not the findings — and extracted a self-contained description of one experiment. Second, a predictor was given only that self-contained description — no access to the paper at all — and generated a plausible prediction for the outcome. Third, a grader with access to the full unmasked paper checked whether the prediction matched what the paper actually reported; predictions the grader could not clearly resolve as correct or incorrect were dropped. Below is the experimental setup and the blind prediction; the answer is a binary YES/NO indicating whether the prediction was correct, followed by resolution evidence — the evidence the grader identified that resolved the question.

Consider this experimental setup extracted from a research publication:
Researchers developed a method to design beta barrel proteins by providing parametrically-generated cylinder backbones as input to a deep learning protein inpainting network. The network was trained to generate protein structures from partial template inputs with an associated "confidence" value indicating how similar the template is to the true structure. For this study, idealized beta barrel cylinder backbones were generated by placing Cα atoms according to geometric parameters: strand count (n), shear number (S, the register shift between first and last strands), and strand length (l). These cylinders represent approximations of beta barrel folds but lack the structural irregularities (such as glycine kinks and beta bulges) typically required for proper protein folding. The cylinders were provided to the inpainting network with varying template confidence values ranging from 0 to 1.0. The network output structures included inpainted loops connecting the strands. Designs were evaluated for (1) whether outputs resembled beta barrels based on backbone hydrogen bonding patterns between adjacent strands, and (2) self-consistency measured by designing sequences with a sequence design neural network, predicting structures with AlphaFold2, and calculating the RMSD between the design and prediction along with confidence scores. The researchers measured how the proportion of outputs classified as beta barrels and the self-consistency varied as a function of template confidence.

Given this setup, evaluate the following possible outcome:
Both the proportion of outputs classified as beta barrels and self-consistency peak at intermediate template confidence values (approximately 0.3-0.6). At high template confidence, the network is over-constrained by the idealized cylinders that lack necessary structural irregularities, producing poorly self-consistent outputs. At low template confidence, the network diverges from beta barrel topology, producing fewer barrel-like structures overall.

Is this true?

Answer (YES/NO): NO